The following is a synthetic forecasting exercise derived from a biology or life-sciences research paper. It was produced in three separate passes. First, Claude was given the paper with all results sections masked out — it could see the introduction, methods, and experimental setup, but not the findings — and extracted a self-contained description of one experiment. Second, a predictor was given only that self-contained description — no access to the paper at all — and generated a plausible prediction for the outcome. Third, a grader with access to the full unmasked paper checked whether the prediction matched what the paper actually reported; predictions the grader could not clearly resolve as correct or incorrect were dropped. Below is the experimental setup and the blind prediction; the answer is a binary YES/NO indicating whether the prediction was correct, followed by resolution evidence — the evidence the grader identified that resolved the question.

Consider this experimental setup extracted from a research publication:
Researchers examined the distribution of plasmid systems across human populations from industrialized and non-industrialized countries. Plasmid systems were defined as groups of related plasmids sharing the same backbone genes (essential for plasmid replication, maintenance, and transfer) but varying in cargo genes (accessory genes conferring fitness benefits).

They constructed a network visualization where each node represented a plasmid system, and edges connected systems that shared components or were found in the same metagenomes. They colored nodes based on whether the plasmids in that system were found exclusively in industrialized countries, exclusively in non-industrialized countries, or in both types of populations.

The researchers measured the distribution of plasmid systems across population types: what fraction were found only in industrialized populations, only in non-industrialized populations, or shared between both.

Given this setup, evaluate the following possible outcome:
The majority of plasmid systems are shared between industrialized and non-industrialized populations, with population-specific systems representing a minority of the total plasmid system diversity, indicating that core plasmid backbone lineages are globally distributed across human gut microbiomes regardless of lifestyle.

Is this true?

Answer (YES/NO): NO